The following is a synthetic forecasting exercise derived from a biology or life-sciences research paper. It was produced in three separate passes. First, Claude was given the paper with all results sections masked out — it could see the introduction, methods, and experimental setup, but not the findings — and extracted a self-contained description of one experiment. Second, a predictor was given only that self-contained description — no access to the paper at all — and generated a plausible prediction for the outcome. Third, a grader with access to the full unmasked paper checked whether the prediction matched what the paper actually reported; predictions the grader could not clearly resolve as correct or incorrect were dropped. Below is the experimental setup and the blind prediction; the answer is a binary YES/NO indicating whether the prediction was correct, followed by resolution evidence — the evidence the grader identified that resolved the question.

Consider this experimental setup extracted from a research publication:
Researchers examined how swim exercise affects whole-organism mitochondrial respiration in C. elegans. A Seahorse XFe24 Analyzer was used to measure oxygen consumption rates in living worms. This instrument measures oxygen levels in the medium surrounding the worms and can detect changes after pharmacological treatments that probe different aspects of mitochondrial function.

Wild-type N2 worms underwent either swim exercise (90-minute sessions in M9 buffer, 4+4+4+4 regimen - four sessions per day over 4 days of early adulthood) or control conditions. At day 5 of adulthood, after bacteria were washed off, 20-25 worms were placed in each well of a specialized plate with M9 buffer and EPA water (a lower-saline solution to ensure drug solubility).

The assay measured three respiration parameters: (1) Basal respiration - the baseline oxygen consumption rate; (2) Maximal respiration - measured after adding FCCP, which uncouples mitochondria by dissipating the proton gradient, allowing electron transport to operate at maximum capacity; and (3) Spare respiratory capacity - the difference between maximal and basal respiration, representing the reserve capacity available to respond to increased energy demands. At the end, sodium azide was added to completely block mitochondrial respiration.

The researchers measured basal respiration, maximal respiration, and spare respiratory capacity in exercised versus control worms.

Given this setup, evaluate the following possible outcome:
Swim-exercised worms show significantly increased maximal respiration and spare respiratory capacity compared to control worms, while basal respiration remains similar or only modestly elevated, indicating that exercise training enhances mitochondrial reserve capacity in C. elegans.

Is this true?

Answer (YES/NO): NO